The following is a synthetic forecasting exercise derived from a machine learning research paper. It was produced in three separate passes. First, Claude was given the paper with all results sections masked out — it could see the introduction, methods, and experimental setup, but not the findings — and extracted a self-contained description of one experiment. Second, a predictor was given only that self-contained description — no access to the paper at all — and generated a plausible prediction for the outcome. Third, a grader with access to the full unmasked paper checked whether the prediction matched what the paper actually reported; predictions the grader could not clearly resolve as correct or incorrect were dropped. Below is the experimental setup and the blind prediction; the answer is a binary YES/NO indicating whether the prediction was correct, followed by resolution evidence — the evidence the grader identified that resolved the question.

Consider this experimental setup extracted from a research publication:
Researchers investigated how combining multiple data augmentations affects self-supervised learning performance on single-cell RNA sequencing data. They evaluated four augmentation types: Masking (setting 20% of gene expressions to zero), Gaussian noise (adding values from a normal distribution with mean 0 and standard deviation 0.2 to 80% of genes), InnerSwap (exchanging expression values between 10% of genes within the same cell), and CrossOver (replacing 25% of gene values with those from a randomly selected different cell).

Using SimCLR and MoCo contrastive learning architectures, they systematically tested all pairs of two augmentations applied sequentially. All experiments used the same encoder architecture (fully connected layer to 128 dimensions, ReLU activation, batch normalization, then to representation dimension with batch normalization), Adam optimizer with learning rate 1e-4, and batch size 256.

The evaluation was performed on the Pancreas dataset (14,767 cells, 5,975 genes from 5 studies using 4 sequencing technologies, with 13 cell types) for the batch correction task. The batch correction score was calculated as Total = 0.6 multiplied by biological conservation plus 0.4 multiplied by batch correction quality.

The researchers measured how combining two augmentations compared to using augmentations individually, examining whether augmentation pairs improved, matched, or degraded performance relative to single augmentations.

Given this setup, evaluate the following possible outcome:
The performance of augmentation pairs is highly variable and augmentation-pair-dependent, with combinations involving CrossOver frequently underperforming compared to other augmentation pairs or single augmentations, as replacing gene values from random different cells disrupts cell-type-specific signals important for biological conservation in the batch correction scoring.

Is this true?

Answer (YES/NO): NO